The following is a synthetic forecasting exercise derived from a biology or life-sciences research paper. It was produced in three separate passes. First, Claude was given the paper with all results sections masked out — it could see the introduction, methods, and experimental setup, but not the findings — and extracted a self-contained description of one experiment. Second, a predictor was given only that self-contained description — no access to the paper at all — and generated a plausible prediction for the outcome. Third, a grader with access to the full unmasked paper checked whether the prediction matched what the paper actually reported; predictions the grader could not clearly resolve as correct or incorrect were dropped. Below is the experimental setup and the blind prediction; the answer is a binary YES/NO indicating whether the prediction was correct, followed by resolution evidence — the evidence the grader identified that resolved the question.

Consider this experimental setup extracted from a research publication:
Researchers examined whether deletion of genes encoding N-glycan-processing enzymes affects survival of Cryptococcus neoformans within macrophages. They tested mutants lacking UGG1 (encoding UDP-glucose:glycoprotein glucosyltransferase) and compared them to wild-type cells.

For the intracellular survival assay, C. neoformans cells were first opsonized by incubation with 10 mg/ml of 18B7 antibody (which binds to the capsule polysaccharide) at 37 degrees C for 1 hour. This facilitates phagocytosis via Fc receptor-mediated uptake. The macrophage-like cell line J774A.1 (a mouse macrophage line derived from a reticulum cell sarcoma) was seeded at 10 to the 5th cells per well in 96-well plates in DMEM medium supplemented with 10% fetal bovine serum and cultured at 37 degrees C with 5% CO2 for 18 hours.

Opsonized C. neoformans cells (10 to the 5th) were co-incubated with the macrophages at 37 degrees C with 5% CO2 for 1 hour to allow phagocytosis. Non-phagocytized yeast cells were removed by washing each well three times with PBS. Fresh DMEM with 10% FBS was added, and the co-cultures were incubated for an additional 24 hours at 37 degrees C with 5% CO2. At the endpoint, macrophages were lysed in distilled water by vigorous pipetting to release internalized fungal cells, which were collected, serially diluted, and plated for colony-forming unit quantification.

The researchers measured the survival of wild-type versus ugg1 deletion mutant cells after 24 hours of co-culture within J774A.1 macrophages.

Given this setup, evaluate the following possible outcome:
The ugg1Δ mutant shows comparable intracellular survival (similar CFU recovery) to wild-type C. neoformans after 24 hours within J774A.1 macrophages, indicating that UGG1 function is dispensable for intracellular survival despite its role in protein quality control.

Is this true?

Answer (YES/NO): NO